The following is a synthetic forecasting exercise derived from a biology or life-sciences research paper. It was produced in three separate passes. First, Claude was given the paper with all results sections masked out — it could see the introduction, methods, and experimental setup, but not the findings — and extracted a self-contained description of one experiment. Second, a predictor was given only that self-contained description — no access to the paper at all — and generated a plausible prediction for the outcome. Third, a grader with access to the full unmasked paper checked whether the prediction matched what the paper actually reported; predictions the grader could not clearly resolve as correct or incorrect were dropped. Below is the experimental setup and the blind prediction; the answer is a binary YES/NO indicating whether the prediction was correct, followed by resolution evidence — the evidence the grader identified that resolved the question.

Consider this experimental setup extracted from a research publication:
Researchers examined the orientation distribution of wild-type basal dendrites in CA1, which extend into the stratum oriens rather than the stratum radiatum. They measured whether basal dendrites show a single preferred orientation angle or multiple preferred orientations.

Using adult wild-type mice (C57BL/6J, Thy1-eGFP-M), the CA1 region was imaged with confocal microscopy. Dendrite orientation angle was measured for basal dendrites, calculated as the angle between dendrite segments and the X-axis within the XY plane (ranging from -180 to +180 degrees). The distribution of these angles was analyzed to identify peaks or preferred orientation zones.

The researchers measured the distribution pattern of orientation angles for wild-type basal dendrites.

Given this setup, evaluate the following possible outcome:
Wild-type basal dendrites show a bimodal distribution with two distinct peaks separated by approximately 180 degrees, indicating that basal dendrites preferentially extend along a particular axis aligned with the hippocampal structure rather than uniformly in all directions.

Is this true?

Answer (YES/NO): NO